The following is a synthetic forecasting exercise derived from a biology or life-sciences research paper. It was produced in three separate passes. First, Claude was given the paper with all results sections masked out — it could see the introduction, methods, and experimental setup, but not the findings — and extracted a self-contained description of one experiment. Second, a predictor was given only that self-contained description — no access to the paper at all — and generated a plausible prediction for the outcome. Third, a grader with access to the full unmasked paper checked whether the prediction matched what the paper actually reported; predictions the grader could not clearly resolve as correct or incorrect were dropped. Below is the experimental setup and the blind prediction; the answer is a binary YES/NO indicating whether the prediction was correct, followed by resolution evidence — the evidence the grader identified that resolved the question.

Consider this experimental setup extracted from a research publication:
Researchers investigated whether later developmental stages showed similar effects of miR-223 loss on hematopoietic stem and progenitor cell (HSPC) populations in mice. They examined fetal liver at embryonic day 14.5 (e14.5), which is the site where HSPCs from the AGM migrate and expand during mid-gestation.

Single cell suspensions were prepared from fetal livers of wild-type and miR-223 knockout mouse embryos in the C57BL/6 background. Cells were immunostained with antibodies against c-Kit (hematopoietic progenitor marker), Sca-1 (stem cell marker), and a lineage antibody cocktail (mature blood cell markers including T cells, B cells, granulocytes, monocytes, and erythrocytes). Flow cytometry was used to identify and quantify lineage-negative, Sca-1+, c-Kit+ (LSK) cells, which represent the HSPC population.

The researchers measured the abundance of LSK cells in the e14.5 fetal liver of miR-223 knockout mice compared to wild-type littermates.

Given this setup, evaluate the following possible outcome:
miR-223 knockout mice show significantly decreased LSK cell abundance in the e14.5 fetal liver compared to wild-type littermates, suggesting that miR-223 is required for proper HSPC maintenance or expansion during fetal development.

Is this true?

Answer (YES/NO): NO